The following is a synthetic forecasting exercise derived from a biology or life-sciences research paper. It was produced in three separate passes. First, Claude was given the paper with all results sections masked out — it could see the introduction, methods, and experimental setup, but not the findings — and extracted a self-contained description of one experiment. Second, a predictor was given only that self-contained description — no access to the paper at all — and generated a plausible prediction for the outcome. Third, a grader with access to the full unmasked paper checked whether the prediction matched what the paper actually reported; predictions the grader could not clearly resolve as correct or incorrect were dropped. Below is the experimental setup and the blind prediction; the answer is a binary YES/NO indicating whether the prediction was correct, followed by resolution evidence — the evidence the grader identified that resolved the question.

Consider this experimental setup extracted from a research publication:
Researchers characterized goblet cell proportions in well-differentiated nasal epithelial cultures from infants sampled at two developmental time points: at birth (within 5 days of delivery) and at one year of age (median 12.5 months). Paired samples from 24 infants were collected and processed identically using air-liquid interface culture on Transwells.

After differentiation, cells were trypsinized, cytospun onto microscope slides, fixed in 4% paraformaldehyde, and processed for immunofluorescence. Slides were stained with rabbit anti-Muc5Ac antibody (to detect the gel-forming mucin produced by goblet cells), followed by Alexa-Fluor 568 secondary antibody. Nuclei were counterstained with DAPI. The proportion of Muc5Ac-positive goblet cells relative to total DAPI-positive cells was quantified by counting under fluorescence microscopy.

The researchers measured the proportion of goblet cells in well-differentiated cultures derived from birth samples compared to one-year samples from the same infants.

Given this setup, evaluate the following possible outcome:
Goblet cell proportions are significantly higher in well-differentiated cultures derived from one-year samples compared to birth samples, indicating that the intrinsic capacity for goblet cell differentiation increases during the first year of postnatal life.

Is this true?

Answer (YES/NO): NO